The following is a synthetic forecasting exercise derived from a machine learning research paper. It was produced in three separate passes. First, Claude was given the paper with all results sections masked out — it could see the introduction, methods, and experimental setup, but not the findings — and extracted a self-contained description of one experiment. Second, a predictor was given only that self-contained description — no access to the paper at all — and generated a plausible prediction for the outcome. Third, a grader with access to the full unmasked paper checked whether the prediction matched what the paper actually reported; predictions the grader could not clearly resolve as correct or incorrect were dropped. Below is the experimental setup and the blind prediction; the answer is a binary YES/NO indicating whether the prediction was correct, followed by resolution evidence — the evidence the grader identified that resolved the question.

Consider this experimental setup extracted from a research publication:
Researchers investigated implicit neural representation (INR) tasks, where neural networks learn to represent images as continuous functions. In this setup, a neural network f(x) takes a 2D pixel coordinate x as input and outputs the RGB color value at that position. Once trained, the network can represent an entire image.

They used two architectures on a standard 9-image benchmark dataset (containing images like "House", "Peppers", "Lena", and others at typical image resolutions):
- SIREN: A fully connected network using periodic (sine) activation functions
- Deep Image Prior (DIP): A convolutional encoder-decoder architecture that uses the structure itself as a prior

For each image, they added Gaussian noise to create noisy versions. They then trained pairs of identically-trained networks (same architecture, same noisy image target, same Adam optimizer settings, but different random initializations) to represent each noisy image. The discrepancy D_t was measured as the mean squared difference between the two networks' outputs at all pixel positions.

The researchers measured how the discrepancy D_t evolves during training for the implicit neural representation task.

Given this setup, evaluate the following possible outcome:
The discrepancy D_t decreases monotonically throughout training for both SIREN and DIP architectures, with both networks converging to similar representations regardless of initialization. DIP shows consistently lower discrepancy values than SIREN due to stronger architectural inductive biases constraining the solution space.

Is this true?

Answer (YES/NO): NO